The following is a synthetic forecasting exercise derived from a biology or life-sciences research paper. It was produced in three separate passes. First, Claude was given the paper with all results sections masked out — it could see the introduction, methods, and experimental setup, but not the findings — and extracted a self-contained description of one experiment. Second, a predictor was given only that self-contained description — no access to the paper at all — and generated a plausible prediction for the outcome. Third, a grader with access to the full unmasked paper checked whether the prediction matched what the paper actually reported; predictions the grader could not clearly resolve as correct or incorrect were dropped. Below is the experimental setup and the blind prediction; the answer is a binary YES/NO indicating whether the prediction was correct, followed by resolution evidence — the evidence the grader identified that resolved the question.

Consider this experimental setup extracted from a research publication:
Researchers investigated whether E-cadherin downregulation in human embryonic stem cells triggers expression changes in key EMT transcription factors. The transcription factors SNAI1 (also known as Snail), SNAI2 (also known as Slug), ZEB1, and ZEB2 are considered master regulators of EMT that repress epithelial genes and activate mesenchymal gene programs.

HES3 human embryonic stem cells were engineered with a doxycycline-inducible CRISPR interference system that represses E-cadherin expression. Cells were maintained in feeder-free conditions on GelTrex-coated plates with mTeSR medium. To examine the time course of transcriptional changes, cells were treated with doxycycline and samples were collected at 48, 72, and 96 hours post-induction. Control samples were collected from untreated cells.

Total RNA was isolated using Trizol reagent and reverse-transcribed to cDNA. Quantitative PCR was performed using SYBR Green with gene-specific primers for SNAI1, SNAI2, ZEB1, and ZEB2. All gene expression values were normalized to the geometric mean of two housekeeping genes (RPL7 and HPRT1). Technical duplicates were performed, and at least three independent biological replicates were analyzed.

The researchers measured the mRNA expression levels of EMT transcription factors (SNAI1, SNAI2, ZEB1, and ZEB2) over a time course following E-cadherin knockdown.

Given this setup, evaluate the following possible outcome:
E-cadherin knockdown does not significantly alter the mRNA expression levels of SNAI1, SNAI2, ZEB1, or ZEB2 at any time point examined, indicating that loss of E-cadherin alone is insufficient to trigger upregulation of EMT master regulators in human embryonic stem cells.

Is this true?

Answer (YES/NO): NO